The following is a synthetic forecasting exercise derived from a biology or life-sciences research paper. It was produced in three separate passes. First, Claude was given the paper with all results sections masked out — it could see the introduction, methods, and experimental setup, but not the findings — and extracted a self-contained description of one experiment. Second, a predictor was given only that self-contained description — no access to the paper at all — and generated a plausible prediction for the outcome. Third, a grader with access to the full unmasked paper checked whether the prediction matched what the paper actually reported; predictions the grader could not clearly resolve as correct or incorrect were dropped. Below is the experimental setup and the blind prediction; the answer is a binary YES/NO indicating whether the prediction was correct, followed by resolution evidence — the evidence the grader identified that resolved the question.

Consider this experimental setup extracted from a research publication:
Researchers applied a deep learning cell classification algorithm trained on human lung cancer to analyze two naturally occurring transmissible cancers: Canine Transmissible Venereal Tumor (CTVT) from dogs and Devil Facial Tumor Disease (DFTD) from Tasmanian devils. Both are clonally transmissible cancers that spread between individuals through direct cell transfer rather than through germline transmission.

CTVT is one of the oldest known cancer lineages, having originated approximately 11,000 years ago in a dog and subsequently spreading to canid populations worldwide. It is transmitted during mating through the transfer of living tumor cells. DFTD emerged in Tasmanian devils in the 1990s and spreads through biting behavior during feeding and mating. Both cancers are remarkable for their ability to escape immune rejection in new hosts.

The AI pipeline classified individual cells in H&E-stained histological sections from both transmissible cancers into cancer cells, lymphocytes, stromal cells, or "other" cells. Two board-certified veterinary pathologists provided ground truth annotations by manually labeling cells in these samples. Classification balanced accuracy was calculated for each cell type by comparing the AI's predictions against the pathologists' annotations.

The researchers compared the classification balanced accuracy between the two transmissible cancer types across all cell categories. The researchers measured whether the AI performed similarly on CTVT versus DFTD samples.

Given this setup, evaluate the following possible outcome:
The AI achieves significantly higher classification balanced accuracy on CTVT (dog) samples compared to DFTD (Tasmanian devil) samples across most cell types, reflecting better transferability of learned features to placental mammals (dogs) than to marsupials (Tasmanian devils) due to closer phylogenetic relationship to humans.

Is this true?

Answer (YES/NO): NO